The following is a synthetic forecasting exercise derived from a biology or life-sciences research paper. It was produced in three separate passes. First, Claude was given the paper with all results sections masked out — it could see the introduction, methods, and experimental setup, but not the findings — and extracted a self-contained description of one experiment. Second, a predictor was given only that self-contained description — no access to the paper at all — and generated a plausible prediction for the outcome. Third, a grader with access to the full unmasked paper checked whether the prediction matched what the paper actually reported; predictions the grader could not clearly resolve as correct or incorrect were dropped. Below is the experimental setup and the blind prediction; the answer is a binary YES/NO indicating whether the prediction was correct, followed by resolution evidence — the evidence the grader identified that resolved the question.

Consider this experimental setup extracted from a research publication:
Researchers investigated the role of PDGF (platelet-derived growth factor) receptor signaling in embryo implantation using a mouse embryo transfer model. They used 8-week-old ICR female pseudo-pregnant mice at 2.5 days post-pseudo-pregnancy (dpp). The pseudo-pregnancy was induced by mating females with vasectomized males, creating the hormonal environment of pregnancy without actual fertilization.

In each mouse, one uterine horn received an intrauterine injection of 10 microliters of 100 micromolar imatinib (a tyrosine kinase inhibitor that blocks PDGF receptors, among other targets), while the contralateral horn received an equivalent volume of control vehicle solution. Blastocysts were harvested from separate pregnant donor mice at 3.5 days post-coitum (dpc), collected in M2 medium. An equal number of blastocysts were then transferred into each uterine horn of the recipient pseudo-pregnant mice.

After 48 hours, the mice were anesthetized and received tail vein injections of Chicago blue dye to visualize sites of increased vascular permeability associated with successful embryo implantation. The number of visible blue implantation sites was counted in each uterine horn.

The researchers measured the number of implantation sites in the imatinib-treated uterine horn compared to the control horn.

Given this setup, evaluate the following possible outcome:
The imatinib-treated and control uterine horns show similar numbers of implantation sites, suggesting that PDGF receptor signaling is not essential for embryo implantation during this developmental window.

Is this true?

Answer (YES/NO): NO